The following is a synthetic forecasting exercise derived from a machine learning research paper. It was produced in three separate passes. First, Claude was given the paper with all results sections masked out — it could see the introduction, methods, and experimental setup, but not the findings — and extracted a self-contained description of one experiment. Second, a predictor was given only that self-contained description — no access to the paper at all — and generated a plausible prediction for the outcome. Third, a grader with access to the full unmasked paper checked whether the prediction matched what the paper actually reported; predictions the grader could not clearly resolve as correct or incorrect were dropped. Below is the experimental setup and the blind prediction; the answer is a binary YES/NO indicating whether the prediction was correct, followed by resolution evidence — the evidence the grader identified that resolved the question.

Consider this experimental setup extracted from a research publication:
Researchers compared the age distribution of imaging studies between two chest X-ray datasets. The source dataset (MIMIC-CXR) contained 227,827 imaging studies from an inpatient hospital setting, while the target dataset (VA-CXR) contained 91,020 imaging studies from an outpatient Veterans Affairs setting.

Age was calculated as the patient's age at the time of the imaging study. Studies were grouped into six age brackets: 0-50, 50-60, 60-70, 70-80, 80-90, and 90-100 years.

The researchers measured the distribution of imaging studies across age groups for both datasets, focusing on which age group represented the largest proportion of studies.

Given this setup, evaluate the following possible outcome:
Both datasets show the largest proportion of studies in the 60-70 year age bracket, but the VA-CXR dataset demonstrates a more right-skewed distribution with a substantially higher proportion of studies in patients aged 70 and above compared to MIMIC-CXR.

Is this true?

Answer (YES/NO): NO